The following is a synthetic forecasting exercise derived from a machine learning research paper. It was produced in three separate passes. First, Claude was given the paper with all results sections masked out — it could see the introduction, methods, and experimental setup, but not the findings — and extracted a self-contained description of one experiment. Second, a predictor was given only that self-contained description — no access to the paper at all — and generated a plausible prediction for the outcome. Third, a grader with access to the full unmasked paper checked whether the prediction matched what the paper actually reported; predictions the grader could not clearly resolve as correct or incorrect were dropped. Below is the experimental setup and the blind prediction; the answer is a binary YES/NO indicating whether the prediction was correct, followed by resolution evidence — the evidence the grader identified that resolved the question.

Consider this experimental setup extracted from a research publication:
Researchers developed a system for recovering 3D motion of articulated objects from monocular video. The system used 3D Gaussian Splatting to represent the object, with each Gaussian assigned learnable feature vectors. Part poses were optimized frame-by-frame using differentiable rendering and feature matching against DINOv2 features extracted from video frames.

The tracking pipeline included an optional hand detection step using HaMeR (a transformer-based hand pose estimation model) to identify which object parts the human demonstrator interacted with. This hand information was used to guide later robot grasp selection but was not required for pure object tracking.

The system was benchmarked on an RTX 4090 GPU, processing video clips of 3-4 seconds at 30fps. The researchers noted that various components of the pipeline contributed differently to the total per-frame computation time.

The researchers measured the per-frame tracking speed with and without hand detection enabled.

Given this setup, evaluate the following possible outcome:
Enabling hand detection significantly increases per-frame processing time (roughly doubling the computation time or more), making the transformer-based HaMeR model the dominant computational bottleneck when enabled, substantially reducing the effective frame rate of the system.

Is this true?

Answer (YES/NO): NO